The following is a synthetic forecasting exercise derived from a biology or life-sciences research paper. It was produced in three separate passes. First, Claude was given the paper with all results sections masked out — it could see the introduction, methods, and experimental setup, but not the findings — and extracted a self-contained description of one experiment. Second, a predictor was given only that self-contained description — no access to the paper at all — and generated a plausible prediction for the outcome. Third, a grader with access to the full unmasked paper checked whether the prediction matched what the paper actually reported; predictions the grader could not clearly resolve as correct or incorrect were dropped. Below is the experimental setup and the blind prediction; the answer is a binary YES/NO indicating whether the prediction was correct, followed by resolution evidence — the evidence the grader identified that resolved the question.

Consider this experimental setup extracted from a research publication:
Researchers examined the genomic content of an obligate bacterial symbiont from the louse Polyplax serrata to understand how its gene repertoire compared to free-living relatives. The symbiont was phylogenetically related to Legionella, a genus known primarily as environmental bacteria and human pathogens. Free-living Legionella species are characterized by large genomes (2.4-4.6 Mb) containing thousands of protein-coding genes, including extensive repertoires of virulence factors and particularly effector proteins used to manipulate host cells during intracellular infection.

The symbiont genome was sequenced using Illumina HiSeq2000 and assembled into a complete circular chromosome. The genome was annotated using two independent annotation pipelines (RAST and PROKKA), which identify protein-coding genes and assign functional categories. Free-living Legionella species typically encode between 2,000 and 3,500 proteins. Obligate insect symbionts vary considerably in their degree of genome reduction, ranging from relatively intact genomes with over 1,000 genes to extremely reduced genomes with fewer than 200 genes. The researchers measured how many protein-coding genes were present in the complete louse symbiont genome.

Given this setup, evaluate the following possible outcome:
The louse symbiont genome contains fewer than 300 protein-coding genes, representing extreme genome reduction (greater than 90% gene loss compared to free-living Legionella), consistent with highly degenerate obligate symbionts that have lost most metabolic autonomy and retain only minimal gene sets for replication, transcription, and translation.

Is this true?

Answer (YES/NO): NO